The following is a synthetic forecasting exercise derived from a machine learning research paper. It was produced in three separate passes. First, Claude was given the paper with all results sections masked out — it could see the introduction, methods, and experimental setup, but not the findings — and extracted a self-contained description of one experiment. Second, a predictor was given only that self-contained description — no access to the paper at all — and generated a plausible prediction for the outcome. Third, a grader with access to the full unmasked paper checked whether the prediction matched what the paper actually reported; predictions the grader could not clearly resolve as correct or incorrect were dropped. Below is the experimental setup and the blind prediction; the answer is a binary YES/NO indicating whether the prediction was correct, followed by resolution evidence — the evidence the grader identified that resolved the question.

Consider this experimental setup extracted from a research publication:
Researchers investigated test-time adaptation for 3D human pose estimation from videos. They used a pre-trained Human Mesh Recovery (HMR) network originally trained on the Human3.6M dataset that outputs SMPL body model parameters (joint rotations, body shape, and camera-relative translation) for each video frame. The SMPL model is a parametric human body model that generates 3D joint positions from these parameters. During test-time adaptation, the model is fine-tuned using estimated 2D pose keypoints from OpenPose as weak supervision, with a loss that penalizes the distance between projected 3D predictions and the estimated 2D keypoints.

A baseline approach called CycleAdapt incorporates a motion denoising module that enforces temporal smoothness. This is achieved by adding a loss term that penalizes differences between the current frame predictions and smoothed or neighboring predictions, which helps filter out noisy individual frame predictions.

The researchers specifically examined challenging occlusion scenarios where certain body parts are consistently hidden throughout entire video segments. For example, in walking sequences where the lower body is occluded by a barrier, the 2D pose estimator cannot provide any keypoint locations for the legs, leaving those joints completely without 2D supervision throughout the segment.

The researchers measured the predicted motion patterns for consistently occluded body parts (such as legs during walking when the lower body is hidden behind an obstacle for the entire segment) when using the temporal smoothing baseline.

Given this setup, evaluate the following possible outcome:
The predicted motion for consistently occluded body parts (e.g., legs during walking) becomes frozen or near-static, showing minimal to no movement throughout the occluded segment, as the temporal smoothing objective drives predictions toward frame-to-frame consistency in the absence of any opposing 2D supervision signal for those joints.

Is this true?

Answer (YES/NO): YES